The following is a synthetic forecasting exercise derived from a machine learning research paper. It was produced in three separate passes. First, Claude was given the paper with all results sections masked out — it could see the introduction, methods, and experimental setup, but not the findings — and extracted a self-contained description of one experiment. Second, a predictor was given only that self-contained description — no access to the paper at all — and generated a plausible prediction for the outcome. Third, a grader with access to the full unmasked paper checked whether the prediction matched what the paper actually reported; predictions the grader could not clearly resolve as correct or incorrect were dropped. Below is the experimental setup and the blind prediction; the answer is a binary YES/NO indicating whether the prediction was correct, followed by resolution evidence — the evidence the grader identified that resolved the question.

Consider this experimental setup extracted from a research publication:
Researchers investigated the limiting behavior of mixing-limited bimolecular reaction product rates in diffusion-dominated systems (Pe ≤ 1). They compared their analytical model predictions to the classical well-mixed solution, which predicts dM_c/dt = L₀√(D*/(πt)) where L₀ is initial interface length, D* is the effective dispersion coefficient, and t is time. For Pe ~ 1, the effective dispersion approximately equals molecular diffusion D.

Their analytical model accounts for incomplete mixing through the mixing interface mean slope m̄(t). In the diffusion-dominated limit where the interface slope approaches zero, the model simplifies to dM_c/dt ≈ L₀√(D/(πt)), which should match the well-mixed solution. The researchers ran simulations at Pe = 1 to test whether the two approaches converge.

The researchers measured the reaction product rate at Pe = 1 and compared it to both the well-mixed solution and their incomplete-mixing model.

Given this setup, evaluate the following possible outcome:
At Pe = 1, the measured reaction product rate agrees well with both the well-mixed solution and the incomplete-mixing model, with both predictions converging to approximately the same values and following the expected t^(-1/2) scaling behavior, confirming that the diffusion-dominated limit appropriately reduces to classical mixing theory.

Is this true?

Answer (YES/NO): YES